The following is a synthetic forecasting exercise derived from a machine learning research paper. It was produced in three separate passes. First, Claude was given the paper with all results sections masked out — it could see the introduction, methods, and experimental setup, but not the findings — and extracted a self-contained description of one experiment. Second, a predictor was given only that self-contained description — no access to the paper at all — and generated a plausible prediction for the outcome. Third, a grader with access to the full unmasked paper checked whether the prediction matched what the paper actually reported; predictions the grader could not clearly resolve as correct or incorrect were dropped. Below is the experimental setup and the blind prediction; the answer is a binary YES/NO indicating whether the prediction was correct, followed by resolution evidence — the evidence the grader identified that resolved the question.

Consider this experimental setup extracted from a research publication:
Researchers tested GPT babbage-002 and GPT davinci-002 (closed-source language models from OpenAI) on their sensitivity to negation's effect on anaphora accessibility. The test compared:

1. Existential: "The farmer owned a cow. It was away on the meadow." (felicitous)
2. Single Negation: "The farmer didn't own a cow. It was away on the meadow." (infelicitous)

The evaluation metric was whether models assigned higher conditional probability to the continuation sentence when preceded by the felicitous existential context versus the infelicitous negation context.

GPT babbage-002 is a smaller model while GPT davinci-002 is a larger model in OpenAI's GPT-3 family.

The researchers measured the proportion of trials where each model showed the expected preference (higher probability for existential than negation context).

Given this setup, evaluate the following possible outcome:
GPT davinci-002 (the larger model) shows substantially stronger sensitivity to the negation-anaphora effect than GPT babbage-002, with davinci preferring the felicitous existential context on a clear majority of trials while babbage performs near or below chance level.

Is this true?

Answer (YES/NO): NO